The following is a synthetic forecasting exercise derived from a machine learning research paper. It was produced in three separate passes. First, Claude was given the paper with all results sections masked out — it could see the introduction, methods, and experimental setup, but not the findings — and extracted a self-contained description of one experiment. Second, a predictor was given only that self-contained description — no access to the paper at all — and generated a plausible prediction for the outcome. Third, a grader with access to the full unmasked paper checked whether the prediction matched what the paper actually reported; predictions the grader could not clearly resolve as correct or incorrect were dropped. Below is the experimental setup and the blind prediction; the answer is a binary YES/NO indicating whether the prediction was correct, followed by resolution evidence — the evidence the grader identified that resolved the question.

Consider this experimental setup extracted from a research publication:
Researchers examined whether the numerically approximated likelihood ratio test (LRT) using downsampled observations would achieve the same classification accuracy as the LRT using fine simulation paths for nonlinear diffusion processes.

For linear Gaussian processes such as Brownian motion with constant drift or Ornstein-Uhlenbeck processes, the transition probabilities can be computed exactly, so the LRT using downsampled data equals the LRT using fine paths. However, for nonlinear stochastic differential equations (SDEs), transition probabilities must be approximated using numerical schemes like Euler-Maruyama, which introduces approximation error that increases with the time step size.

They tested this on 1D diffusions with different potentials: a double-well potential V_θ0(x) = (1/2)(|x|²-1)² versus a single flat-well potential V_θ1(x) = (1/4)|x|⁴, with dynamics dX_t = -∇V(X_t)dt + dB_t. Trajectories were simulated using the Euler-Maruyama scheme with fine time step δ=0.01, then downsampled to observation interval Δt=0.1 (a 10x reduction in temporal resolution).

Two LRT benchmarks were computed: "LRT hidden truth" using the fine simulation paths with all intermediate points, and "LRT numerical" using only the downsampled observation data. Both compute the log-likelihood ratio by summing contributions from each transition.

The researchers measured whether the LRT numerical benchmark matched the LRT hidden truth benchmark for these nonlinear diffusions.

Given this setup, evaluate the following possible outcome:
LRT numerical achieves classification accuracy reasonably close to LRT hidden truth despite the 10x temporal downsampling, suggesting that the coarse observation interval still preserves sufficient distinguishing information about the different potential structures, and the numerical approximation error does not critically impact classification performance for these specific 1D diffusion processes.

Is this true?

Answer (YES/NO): NO